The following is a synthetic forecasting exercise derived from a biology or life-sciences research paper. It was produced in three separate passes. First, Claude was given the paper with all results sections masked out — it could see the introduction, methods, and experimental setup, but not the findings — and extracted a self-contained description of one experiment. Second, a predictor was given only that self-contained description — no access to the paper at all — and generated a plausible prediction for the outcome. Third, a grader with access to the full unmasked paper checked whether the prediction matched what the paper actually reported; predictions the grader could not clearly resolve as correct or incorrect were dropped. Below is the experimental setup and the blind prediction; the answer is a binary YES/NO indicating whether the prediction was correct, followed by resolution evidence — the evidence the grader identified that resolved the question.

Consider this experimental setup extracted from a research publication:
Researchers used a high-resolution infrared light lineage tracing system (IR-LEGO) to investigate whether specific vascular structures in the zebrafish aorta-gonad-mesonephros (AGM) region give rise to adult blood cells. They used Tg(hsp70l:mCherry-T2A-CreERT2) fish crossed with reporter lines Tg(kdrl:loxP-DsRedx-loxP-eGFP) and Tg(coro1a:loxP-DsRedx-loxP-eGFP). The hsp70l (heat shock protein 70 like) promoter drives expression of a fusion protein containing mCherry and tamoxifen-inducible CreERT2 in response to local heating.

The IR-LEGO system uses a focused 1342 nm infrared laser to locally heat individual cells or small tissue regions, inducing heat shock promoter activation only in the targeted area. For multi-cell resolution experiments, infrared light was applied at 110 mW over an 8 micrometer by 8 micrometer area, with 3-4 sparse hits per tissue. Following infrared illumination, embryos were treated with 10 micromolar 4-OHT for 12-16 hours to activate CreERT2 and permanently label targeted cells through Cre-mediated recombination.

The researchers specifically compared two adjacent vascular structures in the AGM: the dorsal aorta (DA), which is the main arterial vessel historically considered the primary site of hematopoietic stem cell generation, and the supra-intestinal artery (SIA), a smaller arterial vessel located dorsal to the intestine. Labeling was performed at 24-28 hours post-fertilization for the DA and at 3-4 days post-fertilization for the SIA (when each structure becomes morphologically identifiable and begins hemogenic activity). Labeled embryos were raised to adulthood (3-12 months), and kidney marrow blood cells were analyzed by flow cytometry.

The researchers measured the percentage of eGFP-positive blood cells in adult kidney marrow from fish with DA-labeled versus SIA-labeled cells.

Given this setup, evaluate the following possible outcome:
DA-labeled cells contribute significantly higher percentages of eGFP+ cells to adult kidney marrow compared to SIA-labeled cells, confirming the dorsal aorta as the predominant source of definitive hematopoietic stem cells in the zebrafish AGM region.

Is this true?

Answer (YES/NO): NO